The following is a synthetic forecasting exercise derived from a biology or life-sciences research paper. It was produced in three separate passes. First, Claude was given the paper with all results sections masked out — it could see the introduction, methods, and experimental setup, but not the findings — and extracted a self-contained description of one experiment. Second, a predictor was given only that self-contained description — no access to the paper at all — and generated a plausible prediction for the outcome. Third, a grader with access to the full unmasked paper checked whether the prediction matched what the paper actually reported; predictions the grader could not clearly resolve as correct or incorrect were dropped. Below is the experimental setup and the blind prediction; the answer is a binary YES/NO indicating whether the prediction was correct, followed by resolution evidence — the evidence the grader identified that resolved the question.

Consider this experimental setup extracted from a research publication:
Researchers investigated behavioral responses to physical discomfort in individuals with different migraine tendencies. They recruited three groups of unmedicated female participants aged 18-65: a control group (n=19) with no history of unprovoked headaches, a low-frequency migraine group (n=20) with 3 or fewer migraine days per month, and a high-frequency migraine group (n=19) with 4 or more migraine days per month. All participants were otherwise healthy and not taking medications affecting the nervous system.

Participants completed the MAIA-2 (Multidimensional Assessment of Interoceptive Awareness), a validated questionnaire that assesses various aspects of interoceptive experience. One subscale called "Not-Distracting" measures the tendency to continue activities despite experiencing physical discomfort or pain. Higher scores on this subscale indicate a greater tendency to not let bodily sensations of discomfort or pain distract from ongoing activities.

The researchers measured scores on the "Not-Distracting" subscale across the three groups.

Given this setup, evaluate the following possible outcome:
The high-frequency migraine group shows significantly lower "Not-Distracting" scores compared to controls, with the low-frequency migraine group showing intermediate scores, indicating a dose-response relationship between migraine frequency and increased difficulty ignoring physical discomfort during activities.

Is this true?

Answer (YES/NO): NO